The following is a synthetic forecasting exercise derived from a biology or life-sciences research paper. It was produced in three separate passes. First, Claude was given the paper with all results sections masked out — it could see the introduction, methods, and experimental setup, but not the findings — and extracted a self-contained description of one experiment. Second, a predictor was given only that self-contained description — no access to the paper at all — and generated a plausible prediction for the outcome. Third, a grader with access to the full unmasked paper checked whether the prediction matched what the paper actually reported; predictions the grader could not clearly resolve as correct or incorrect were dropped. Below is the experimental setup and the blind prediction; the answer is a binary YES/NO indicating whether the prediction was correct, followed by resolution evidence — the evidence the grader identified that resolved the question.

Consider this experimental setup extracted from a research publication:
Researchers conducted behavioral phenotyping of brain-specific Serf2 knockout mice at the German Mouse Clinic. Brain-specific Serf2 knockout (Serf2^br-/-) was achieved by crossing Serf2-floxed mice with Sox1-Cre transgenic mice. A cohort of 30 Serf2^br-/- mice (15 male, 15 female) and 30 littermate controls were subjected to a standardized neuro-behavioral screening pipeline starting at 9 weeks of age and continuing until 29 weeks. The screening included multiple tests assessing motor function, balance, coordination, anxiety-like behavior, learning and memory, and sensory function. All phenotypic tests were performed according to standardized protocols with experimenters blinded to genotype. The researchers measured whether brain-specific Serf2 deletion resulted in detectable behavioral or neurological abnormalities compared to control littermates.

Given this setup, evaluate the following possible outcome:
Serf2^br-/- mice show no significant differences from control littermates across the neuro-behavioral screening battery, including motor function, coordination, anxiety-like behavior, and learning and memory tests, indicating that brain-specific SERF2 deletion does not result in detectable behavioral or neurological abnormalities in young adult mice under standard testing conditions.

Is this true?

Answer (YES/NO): NO